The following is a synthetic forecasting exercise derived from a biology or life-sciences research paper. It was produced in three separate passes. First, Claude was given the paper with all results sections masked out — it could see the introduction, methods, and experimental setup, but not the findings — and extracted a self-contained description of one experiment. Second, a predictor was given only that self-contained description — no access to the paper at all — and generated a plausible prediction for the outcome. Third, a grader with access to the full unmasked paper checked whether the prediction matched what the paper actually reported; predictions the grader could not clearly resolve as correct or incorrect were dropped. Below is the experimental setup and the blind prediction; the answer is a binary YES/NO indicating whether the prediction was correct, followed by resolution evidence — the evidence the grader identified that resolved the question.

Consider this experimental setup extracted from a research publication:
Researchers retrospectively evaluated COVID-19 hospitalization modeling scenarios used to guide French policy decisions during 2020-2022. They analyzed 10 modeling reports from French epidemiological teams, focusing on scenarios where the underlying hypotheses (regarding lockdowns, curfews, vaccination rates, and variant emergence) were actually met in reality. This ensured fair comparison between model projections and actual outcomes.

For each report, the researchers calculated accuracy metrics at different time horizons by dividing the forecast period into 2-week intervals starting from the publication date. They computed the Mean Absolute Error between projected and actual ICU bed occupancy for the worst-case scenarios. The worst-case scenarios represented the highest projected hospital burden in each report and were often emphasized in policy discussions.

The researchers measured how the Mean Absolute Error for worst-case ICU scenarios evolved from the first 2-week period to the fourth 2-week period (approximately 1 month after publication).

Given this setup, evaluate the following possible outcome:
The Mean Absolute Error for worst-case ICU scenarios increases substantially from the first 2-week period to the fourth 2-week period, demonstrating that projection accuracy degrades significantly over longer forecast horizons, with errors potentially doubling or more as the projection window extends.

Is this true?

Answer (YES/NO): YES